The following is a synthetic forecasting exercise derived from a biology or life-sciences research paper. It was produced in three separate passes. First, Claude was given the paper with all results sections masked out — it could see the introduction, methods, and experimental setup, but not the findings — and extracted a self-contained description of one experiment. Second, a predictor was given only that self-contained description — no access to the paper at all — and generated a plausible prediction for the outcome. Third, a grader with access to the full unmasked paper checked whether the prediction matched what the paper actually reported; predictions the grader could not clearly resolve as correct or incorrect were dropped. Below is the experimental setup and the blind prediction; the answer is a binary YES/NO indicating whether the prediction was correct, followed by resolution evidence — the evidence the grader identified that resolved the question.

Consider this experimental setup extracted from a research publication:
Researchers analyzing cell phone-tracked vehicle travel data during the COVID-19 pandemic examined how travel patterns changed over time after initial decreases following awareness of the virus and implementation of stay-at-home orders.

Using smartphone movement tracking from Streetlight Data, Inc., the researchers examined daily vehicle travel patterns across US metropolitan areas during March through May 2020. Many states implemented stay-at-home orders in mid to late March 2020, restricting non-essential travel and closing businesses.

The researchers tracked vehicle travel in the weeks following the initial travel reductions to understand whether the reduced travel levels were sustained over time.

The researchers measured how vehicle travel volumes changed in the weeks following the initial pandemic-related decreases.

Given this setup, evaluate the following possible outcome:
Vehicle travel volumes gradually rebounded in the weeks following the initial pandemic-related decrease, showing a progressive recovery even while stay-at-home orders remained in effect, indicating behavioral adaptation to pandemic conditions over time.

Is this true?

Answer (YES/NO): YES